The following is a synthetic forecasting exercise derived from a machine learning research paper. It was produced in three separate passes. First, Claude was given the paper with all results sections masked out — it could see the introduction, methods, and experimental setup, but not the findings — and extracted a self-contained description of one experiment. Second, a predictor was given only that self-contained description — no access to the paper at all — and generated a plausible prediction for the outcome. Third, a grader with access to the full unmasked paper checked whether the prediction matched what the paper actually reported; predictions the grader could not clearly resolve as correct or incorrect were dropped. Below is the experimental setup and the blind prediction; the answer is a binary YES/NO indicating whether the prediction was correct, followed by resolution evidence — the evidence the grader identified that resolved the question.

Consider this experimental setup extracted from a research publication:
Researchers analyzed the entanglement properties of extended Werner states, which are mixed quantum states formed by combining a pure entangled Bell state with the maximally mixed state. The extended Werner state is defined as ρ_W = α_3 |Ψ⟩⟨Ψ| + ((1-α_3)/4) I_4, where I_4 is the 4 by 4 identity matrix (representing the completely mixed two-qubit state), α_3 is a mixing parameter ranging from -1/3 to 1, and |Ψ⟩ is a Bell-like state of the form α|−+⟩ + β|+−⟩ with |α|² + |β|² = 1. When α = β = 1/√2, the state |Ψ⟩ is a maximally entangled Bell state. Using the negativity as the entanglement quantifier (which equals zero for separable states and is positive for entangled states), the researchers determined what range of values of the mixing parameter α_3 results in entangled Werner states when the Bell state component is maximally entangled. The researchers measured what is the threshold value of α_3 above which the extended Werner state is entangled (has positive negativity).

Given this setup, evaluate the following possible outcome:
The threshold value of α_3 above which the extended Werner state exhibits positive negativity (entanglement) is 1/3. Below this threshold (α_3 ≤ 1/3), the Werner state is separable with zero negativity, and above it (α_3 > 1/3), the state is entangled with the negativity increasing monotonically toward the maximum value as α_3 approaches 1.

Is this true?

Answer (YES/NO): YES